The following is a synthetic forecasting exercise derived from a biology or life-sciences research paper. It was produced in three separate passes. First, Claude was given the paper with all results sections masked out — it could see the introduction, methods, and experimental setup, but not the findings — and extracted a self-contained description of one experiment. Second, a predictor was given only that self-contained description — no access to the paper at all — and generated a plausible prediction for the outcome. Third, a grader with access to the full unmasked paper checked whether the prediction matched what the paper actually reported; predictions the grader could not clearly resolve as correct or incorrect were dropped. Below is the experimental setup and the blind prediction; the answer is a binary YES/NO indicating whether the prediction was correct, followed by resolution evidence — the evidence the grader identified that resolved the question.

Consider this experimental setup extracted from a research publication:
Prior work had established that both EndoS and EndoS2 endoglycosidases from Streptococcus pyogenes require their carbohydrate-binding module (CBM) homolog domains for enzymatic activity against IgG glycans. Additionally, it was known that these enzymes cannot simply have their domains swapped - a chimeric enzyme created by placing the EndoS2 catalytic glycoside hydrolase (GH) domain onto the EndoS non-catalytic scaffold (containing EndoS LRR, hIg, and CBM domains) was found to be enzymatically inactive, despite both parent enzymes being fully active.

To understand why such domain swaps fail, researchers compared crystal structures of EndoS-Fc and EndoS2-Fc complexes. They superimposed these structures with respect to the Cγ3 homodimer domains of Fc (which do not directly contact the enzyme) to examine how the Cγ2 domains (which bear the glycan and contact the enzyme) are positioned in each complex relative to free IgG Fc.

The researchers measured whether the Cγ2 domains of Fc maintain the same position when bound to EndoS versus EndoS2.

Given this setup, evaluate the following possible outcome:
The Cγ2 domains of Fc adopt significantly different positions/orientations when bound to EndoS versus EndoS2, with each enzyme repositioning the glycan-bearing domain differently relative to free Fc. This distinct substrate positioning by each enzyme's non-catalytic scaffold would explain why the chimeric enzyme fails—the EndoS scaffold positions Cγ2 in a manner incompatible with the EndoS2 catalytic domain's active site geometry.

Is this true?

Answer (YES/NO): YES